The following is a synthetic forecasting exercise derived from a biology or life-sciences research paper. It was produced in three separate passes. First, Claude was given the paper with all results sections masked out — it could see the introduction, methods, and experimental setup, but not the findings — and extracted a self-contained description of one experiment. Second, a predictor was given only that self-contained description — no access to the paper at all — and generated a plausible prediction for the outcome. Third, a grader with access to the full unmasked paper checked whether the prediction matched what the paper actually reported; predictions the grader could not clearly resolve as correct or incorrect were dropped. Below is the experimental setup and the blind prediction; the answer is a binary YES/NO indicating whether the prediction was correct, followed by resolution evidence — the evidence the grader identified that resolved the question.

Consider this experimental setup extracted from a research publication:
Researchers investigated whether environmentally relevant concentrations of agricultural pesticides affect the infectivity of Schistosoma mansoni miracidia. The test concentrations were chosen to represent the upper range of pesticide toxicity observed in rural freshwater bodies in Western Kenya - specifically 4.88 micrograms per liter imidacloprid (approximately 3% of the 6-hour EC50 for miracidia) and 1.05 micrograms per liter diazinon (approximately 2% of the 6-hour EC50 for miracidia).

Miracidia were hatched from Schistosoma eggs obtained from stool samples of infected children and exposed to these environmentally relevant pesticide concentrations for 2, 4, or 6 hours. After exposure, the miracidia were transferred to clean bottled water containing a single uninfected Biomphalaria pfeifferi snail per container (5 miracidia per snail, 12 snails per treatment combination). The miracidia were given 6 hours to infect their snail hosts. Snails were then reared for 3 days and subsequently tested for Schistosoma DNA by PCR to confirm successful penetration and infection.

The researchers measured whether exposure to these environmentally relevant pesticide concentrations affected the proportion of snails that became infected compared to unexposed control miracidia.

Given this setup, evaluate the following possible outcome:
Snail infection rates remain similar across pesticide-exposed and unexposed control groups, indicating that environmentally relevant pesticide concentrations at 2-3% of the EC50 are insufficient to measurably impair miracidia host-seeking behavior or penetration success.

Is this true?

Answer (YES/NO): YES